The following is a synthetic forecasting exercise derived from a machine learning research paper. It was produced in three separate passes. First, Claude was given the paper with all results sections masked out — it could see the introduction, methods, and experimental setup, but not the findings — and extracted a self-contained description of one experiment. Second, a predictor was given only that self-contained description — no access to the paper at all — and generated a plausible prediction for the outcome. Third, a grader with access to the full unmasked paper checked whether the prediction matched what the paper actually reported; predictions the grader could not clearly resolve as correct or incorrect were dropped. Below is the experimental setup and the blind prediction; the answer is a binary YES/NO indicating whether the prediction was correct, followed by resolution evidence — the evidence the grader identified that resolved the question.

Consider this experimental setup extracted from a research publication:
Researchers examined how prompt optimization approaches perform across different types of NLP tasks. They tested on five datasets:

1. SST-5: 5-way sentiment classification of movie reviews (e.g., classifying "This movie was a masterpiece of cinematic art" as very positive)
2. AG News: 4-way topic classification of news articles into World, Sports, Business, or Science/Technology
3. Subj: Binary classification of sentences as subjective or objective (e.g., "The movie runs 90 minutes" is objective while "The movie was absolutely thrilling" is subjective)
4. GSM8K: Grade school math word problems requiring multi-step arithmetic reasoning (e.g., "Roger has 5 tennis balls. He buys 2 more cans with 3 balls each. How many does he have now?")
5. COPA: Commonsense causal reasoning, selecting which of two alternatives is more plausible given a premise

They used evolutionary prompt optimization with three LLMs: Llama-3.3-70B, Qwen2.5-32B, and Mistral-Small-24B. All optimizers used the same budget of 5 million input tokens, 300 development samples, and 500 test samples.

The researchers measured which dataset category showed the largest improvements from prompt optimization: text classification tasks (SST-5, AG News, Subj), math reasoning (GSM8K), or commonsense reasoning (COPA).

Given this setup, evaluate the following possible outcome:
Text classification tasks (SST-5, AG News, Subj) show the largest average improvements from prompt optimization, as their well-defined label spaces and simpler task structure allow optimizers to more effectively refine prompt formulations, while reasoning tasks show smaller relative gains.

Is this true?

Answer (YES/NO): NO